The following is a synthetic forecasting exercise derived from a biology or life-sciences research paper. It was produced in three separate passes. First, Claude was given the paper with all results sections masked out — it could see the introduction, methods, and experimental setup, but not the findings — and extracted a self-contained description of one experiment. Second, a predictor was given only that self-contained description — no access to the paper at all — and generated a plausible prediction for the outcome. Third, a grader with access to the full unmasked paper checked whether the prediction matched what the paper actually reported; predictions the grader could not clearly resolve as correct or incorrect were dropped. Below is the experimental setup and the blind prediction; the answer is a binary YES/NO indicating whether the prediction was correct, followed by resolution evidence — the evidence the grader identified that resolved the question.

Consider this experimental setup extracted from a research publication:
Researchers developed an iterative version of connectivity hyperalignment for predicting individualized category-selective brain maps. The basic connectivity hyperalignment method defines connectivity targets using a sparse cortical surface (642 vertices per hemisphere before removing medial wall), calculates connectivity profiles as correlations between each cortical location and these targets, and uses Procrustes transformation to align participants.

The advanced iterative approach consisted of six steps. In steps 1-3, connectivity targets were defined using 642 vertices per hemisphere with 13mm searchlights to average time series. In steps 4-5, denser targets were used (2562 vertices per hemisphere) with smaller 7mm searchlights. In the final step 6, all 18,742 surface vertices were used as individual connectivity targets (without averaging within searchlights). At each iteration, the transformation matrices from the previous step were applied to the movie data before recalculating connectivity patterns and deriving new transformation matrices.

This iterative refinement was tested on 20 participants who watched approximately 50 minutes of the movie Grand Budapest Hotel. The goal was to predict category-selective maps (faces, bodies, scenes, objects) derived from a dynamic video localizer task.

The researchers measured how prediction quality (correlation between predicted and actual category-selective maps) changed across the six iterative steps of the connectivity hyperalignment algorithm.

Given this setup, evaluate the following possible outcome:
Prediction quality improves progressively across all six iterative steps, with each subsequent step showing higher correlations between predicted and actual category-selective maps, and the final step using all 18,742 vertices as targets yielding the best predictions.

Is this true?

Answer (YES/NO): YES